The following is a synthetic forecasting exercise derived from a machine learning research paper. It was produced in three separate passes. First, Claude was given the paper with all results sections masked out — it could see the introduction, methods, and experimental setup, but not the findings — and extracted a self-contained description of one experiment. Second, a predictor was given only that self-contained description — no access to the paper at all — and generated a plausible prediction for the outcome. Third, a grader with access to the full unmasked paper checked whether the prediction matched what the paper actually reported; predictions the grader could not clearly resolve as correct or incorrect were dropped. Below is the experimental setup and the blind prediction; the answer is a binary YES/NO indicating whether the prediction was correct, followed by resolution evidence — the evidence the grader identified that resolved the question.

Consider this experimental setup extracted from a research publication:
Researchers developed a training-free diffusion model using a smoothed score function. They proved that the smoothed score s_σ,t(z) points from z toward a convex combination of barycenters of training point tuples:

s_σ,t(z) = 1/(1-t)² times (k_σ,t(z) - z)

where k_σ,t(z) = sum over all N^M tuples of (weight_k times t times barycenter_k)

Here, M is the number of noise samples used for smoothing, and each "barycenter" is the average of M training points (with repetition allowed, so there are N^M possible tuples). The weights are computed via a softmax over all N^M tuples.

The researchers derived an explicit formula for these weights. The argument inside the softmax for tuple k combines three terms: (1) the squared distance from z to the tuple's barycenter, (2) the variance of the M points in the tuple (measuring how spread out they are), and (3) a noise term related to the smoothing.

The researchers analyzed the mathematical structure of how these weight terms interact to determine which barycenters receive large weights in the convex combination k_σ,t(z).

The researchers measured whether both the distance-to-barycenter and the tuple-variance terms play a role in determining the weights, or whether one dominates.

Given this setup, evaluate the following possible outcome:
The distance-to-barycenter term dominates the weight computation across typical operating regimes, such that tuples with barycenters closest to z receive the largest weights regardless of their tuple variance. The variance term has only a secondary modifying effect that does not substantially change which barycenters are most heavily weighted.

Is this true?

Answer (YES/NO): NO